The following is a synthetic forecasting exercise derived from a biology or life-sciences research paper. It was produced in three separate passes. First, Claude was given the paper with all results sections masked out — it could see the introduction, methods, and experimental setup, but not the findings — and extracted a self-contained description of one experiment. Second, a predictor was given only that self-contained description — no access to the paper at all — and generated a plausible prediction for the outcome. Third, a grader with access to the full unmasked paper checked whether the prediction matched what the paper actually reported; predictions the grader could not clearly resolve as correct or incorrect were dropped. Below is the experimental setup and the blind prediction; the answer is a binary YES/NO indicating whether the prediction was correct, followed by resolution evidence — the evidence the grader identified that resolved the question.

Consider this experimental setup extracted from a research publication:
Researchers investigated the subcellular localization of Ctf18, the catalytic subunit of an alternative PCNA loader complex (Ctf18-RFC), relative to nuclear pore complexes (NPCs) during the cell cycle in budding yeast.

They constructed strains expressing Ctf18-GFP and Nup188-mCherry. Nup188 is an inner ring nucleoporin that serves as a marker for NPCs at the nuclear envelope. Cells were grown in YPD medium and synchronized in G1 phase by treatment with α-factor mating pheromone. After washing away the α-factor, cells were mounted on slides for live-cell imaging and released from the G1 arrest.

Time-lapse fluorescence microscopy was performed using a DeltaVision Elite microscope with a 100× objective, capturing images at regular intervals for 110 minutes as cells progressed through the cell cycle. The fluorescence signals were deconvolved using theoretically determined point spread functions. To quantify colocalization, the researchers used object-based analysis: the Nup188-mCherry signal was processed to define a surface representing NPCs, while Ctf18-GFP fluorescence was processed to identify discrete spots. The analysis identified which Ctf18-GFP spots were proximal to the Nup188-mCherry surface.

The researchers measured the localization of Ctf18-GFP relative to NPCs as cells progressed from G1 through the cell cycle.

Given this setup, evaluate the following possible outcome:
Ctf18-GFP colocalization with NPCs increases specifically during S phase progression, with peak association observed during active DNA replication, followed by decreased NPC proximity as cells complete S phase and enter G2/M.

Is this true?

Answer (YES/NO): YES